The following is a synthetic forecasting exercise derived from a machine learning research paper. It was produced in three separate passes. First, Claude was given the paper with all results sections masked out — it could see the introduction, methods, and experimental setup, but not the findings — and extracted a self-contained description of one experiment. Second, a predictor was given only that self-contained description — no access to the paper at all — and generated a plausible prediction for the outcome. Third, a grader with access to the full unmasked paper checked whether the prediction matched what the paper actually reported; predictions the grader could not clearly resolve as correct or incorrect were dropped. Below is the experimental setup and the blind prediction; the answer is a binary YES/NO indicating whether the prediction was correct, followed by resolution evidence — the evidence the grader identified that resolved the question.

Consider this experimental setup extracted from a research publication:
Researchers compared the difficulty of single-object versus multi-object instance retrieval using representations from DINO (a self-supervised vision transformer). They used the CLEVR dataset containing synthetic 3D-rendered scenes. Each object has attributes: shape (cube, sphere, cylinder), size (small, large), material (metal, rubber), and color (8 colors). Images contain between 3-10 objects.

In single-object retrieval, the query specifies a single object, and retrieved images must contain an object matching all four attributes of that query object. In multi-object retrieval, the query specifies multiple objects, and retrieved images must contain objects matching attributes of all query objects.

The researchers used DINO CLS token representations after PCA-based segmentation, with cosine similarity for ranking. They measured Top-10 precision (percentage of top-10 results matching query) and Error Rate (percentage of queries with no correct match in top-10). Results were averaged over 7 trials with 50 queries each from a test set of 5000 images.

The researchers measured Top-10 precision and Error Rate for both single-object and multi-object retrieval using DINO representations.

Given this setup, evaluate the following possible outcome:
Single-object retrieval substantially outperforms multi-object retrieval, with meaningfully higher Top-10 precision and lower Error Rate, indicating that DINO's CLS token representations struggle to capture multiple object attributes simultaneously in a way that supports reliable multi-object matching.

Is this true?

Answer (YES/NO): YES